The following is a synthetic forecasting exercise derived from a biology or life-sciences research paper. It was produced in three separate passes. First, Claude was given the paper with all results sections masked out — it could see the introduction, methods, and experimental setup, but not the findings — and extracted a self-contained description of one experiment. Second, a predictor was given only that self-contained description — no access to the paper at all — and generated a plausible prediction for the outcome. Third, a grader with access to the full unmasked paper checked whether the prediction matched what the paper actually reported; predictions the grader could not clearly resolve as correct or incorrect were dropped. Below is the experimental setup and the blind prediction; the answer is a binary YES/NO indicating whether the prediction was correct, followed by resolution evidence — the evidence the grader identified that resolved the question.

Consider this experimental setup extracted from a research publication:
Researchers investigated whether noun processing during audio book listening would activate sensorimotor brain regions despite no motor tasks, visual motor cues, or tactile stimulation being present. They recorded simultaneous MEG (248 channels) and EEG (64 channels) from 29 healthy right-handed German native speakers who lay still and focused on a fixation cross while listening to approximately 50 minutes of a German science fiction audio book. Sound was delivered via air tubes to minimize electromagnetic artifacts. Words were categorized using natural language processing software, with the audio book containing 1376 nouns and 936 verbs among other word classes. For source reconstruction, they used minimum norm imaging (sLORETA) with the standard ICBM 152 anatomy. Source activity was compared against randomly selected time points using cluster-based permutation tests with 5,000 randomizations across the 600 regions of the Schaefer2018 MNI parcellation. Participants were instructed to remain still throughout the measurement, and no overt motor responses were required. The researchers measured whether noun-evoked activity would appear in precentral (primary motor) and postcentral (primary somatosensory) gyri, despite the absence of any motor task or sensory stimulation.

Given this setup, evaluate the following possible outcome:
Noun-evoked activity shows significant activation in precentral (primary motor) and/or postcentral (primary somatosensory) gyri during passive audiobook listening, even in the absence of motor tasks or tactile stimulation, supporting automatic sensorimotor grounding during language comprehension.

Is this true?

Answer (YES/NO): YES